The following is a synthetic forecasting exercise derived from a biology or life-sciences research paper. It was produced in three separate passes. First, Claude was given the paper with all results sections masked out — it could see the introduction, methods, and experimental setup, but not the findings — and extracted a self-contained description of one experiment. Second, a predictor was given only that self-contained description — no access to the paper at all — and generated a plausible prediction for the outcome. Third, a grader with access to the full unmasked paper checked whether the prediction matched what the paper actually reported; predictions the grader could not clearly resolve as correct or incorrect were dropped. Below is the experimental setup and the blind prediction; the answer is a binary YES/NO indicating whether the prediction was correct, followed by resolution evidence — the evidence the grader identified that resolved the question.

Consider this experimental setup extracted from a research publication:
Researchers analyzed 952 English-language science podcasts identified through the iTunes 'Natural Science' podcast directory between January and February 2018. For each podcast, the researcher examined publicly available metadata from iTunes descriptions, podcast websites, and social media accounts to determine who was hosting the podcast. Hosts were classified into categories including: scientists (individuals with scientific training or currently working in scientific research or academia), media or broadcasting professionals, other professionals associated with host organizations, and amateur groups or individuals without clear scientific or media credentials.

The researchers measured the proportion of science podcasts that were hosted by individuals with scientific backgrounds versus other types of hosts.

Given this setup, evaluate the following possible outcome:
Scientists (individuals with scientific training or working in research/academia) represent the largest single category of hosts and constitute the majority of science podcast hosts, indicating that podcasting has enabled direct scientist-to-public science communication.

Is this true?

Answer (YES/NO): YES